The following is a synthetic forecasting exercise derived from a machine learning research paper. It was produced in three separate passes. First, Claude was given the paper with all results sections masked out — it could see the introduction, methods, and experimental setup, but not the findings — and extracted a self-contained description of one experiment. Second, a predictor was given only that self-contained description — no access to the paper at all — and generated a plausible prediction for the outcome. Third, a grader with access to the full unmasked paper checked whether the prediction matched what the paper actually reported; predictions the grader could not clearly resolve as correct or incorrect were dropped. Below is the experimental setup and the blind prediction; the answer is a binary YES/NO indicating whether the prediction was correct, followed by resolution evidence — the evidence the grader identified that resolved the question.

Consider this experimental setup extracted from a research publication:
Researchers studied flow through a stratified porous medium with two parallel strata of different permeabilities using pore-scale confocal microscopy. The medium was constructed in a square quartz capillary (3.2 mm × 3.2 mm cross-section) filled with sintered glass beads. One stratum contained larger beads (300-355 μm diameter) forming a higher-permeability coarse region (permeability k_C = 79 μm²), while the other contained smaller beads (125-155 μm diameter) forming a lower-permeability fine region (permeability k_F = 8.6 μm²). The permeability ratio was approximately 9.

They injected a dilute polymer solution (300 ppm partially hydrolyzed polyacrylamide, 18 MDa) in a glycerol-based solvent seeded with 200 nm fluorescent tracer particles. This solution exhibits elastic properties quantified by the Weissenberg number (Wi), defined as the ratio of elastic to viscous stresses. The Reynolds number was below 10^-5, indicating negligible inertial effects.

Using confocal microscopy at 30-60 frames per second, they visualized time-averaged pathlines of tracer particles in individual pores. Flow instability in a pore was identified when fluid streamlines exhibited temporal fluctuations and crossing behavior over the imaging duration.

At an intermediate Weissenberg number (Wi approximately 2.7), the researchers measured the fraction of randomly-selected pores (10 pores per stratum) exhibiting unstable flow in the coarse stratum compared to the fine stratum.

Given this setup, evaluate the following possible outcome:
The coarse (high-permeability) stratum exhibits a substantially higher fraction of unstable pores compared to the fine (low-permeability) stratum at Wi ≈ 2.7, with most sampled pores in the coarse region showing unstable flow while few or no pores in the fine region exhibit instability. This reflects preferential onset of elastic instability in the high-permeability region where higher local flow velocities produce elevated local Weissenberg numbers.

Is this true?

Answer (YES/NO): NO